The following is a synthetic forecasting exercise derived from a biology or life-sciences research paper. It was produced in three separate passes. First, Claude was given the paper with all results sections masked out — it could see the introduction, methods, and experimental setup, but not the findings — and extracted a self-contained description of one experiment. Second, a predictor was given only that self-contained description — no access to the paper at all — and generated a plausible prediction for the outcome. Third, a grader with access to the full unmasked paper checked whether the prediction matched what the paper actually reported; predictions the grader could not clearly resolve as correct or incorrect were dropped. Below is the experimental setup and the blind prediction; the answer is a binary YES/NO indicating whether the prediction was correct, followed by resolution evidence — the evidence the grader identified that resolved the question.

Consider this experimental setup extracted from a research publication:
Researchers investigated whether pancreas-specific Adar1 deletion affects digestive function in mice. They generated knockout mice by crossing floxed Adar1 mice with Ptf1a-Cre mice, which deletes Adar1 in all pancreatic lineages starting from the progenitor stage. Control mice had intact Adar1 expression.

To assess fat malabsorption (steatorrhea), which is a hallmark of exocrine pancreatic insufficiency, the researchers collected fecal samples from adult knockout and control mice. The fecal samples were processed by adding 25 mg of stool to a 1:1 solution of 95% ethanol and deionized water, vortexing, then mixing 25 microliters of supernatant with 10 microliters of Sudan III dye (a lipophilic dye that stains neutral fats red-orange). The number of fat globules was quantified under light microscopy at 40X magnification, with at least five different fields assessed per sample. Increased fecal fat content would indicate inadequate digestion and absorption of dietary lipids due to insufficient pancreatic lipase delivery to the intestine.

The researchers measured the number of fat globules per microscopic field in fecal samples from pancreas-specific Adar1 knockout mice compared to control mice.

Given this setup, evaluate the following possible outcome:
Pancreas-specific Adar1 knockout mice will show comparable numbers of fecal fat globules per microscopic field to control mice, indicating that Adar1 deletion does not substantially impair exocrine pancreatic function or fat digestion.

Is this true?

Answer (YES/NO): NO